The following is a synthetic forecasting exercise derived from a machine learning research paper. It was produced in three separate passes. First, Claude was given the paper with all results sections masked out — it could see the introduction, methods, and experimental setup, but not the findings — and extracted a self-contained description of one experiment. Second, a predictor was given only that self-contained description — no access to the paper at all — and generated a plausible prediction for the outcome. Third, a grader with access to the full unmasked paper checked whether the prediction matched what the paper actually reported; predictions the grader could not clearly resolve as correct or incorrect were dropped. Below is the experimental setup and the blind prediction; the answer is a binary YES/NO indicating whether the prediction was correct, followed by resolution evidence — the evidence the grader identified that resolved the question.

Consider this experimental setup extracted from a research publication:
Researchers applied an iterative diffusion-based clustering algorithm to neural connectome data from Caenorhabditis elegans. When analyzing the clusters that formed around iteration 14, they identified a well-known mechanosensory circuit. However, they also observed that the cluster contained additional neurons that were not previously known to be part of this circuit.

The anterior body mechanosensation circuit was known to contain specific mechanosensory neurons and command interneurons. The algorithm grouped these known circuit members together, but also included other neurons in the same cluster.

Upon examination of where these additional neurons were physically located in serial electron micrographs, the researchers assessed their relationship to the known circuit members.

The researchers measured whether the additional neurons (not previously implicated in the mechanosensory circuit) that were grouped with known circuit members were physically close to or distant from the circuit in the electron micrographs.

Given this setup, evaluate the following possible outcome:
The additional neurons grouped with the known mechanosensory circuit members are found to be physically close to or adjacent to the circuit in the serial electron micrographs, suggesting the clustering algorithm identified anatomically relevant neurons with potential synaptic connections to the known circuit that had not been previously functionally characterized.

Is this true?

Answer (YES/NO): YES